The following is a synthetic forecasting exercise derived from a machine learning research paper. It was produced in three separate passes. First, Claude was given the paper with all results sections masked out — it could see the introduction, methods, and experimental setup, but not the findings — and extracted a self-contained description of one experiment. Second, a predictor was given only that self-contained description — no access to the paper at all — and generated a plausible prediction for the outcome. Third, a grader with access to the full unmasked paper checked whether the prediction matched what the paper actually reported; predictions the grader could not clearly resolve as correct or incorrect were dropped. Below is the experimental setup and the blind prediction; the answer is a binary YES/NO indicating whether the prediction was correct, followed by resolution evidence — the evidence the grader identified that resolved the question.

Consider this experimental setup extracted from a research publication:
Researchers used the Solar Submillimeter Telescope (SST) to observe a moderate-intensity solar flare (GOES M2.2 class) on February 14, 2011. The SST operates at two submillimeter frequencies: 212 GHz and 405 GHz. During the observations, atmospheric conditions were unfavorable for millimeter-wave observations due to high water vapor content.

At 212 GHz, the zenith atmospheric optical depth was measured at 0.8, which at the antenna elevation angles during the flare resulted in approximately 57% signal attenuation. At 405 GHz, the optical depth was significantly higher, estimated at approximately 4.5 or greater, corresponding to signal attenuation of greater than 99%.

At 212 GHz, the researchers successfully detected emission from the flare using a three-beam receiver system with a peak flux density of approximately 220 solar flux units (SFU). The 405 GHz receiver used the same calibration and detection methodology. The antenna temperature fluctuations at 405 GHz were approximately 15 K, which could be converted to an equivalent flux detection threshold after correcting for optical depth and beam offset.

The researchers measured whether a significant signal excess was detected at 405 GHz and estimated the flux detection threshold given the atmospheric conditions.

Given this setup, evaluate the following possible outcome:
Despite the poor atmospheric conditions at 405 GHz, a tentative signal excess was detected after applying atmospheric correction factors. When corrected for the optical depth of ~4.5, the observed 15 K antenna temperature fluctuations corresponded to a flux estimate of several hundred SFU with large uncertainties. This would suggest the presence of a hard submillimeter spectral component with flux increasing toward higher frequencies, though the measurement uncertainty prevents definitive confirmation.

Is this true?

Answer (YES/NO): NO